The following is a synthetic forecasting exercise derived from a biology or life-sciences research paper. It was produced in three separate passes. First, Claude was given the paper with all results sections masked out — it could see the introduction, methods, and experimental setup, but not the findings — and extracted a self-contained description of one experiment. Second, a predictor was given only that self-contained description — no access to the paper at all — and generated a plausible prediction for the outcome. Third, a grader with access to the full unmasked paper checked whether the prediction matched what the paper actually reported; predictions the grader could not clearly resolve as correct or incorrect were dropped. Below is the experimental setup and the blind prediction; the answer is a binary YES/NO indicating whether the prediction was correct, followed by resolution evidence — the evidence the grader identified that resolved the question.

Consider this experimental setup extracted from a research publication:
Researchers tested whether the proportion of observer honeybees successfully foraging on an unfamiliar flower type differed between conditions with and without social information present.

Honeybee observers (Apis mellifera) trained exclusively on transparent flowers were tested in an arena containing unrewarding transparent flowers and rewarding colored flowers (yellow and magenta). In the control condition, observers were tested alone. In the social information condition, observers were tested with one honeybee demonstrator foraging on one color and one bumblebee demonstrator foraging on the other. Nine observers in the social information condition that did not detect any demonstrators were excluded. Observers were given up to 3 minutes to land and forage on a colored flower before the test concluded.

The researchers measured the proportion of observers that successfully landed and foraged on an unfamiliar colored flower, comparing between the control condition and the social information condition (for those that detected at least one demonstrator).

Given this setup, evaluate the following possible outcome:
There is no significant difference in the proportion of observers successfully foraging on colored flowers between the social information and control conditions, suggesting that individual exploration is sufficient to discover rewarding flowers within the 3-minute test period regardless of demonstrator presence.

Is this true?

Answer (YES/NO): YES